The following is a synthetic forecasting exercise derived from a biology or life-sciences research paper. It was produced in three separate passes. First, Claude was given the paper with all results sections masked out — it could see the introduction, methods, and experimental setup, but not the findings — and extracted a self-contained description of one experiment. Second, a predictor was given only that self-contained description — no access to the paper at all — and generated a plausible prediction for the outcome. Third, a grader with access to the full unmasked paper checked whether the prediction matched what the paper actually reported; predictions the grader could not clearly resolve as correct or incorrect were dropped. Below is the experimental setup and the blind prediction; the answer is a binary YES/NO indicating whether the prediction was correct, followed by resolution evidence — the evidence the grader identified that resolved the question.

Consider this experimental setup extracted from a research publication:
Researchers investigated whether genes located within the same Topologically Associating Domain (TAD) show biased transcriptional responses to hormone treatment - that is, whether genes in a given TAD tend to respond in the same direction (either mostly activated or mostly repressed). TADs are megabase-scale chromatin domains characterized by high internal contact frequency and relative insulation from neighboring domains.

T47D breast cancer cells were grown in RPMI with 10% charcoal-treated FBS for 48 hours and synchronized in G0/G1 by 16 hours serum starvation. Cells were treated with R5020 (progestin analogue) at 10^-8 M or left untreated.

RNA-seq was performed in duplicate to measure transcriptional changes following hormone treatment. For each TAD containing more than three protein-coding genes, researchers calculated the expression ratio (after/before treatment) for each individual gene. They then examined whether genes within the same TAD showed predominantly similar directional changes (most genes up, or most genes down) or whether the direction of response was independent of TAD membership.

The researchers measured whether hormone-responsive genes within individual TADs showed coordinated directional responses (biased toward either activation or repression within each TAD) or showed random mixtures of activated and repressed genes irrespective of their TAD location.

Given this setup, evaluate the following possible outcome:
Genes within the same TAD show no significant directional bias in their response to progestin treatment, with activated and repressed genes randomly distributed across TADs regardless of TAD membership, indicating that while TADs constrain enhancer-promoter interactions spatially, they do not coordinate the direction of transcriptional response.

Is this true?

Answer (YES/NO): NO